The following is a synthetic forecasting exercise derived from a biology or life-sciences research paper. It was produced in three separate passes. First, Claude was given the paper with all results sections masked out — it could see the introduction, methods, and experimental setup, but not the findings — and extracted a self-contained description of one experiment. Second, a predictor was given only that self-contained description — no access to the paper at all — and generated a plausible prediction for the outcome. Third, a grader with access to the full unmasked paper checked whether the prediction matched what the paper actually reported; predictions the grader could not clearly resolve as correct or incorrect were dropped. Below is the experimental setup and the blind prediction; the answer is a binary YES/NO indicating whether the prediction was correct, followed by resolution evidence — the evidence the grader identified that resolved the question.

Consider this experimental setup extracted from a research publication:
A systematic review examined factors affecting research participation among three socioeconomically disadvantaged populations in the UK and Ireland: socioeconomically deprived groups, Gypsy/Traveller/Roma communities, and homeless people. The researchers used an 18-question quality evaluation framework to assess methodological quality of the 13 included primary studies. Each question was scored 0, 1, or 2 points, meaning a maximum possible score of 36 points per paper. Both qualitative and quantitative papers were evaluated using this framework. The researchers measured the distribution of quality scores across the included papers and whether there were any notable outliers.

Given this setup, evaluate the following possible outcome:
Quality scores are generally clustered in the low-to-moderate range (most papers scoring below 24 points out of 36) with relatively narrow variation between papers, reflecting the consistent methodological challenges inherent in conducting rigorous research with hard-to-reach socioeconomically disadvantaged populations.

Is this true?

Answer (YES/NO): NO